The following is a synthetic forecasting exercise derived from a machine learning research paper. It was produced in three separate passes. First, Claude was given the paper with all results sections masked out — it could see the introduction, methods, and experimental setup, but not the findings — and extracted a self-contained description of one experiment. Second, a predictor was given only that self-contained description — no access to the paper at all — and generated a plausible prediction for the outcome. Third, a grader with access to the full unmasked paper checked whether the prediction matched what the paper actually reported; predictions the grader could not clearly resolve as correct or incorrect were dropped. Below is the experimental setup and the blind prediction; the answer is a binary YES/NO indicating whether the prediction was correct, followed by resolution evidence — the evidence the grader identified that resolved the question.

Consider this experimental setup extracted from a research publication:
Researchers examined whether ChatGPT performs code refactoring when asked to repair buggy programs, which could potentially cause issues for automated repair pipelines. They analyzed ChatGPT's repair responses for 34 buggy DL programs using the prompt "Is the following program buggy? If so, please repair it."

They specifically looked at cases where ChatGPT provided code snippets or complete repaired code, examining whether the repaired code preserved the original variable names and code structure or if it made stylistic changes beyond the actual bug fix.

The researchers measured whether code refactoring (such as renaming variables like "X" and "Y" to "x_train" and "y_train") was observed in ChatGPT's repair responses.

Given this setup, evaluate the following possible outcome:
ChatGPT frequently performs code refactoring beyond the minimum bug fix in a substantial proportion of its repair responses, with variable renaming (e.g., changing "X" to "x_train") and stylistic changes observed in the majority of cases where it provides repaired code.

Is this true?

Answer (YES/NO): NO